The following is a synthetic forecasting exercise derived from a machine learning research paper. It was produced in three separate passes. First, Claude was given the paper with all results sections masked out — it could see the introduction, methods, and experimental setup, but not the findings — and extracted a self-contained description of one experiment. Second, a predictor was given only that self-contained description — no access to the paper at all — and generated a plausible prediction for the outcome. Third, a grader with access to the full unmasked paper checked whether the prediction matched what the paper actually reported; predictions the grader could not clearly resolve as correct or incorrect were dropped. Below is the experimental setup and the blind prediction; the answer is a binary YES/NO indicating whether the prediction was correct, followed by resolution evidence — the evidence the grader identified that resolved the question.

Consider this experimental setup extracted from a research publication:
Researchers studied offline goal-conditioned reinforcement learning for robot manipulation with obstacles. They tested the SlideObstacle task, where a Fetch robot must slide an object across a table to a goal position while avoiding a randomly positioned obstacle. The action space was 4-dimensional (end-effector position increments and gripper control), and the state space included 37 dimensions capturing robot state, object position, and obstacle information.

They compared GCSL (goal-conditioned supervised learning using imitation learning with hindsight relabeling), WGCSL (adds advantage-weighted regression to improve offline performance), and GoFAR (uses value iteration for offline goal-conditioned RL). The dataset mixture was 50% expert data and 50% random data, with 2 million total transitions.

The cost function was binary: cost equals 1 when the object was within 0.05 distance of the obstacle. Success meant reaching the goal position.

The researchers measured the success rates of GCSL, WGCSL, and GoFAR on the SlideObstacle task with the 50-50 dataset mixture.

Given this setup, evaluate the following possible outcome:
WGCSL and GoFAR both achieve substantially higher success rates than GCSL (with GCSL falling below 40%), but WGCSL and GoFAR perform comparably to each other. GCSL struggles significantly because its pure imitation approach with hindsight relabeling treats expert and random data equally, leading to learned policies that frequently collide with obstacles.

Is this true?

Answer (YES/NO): NO